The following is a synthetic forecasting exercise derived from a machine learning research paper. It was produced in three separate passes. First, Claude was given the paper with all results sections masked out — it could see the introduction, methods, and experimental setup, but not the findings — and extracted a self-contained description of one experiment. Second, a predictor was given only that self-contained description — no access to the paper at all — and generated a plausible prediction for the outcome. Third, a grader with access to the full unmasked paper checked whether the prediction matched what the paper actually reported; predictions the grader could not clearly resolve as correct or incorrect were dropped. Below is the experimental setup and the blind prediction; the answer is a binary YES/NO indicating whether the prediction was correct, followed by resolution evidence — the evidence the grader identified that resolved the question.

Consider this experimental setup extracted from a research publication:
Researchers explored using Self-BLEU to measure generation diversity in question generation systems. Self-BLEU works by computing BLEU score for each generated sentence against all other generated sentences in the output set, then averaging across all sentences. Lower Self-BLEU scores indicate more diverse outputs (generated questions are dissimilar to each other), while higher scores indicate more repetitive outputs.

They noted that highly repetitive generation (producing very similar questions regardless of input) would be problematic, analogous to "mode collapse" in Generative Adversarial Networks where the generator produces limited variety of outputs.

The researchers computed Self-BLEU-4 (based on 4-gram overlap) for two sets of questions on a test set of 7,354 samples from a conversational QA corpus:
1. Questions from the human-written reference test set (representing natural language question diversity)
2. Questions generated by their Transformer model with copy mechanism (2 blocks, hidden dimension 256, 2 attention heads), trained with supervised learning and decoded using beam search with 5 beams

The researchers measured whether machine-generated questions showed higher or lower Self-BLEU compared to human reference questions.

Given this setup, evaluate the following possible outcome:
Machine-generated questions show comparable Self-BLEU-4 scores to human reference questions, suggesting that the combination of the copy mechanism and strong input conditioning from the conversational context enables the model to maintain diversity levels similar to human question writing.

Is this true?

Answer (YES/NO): NO